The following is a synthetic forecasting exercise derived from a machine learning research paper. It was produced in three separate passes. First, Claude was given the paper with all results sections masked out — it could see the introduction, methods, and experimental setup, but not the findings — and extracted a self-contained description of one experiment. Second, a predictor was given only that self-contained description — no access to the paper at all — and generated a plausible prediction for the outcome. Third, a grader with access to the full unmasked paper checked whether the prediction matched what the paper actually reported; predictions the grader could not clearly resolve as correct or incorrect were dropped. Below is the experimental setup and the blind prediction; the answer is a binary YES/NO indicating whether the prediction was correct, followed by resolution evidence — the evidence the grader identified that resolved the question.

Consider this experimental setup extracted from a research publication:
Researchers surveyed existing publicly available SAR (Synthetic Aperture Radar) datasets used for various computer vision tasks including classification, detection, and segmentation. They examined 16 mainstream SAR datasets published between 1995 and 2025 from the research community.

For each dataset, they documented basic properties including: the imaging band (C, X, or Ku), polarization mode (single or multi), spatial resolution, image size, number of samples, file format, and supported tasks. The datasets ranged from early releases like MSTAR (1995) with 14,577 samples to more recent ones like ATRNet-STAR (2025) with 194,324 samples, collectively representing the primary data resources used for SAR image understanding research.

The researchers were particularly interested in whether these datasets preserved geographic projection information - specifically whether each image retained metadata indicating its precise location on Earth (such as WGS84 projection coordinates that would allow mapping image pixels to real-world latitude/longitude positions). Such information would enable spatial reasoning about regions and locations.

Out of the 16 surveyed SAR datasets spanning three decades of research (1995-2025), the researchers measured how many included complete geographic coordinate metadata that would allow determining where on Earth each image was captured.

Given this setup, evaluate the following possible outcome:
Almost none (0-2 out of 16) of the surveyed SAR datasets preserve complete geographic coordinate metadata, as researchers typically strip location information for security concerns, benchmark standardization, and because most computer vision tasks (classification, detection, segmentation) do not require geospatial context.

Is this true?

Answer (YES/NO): YES